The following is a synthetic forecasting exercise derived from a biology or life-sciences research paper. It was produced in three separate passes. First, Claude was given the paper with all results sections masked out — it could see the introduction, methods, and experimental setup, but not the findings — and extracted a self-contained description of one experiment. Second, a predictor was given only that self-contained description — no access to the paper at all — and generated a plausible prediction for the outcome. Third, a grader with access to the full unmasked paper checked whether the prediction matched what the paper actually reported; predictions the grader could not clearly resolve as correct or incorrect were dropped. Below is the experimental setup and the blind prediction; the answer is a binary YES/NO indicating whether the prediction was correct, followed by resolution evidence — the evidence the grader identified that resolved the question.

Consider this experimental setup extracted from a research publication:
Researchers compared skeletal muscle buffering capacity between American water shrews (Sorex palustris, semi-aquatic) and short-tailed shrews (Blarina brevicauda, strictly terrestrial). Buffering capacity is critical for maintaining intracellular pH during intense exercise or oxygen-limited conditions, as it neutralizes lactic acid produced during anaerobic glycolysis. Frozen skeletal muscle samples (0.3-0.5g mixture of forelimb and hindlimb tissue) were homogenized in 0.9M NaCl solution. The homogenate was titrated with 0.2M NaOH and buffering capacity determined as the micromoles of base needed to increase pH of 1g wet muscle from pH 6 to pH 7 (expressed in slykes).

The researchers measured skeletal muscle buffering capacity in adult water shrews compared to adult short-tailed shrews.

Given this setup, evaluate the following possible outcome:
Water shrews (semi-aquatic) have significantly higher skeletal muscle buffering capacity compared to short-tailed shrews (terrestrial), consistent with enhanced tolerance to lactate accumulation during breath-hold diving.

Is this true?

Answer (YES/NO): YES